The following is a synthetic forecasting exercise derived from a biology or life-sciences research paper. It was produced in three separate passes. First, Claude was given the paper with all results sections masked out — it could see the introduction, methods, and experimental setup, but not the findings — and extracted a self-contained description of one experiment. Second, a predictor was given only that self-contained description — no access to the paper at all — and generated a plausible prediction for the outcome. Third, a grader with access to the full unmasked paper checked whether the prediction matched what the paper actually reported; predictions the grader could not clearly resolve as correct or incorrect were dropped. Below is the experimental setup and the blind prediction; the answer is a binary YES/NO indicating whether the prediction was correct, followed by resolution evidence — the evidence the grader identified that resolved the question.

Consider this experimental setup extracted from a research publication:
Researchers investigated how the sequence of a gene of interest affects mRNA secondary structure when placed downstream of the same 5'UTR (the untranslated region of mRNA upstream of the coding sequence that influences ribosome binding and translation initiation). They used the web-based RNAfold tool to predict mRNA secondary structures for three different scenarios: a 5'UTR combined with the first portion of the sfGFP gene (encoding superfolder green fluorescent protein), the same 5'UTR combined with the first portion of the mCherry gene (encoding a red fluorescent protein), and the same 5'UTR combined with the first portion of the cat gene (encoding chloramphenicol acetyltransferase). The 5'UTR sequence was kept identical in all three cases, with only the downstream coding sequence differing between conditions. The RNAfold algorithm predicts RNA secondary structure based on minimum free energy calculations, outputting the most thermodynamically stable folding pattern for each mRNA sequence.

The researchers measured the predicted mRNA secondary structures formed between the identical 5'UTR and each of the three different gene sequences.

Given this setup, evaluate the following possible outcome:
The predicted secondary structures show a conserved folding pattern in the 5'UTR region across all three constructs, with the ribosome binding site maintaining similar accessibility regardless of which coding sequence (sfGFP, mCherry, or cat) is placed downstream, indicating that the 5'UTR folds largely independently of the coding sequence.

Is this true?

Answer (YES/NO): NO